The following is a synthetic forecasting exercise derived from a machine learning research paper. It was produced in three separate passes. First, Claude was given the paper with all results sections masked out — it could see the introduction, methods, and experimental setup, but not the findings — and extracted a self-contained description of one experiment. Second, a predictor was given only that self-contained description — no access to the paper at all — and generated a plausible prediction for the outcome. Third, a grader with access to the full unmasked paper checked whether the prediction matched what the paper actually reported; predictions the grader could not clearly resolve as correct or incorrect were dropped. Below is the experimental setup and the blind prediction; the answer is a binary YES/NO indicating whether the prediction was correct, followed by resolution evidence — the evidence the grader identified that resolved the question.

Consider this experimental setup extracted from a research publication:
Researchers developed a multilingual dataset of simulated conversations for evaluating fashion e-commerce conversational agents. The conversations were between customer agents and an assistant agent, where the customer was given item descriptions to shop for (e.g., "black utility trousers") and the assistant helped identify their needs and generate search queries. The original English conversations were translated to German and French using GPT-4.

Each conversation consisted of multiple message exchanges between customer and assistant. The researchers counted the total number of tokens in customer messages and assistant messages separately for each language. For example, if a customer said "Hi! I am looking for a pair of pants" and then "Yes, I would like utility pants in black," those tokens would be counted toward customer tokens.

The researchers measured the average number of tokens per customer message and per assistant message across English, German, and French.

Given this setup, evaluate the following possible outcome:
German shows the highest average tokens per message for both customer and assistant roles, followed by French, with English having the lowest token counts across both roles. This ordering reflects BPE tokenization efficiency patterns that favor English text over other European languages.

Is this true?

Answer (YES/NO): NO